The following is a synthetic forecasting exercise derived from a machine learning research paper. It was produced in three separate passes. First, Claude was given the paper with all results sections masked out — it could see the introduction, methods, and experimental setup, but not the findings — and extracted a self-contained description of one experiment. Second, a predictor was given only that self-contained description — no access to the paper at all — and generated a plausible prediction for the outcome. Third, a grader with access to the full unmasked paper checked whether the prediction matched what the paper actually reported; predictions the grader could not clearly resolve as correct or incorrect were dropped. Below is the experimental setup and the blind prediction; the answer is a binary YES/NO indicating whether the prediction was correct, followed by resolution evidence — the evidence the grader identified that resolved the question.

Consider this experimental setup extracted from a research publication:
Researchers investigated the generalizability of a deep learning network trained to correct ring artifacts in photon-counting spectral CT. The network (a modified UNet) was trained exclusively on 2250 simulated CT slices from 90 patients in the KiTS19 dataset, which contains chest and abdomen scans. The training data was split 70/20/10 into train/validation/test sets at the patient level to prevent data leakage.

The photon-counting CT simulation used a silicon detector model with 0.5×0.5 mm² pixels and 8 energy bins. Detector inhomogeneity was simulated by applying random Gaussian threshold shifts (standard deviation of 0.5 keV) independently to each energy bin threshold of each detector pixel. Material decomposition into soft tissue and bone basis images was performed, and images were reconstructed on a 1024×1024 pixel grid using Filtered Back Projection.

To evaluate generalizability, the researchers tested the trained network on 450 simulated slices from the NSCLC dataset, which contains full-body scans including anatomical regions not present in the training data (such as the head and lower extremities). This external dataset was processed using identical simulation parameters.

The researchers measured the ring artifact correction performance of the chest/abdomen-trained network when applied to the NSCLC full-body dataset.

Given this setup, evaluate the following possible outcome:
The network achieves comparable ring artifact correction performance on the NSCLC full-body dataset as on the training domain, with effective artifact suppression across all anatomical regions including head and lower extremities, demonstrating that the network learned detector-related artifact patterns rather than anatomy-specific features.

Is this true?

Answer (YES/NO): NO